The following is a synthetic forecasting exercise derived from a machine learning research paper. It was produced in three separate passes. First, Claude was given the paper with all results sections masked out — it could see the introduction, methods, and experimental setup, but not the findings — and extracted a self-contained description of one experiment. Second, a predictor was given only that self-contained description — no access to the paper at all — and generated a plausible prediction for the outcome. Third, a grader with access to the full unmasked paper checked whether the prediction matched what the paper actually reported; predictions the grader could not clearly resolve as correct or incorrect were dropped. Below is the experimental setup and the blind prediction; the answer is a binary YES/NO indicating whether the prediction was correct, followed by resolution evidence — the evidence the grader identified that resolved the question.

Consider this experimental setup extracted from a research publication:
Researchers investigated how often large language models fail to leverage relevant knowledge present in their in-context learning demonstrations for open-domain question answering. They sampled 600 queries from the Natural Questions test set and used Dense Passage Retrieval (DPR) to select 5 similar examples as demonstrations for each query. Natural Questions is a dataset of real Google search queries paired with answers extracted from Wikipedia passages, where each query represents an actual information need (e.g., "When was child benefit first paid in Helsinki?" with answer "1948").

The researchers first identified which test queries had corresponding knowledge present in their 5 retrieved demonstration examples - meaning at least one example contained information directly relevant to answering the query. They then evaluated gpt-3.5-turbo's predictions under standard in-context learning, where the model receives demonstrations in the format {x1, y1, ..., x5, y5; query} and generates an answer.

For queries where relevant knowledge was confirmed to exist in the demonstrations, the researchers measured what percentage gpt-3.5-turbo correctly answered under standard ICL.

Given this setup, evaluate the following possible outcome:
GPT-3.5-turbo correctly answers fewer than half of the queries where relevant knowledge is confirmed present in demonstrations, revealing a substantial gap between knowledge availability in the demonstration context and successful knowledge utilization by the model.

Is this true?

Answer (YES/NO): NO